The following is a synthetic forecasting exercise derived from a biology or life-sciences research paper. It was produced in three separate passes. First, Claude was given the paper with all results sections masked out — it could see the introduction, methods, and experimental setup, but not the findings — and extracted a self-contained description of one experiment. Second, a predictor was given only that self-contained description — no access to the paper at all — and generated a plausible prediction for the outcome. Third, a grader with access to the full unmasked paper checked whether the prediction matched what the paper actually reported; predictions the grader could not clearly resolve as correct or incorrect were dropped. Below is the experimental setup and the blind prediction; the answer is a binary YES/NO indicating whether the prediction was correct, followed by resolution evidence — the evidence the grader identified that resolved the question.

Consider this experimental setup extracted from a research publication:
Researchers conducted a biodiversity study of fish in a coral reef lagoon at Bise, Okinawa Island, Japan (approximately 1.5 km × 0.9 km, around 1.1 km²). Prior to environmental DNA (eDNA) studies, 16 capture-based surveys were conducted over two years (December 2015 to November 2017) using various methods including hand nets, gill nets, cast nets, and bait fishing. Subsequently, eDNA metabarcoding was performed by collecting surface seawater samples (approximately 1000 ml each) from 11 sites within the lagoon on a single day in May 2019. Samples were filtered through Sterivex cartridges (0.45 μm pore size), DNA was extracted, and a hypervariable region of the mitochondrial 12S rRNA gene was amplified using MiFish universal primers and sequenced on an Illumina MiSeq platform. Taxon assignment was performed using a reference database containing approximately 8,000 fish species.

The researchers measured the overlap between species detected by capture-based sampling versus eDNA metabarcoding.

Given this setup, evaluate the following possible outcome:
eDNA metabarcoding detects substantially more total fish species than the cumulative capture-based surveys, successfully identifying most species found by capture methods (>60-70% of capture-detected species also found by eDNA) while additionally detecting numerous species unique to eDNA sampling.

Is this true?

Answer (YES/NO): NO